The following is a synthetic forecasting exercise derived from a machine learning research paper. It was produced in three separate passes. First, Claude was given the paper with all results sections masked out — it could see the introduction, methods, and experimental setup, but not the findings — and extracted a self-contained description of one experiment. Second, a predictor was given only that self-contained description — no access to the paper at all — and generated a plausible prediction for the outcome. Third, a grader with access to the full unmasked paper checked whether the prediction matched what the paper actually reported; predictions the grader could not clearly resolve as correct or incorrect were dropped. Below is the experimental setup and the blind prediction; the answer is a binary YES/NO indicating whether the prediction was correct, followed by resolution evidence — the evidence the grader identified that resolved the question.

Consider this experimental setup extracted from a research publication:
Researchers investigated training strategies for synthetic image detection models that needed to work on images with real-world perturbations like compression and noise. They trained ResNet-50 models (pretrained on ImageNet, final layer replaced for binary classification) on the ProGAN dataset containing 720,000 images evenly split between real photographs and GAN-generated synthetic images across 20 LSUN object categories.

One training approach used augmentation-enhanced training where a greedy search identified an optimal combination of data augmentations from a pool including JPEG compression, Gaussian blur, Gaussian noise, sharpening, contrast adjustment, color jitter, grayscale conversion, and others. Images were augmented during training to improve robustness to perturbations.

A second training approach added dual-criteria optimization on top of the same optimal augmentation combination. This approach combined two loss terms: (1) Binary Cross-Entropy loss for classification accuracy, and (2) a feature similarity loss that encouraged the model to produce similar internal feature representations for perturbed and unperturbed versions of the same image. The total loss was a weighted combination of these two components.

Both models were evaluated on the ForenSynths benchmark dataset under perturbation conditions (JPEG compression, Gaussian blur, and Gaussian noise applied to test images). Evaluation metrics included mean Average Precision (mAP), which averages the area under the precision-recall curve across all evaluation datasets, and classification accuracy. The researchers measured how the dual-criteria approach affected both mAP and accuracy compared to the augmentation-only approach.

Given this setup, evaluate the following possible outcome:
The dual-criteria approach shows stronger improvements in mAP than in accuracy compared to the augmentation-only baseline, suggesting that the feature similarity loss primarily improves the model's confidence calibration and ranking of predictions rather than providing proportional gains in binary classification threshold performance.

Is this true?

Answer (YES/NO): NO